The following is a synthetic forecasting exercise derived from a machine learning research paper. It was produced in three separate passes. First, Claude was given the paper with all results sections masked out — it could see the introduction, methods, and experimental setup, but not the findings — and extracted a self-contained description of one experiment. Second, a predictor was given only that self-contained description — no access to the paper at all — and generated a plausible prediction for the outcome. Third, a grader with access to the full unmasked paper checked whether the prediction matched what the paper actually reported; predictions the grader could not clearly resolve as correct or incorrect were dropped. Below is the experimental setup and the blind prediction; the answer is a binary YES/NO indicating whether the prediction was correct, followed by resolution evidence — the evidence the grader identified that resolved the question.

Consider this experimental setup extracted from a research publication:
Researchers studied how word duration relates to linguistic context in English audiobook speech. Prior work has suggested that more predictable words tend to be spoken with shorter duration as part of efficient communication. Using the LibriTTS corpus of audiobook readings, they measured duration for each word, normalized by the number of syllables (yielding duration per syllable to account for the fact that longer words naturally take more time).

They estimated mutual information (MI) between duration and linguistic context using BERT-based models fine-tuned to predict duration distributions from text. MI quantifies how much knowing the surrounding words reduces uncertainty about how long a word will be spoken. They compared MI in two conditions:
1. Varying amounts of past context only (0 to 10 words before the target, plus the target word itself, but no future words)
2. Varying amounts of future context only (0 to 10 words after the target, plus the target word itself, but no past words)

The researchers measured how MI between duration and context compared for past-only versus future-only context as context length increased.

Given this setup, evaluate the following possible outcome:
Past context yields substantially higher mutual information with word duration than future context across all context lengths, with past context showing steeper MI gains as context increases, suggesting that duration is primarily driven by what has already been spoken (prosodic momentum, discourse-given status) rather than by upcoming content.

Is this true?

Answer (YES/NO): NO